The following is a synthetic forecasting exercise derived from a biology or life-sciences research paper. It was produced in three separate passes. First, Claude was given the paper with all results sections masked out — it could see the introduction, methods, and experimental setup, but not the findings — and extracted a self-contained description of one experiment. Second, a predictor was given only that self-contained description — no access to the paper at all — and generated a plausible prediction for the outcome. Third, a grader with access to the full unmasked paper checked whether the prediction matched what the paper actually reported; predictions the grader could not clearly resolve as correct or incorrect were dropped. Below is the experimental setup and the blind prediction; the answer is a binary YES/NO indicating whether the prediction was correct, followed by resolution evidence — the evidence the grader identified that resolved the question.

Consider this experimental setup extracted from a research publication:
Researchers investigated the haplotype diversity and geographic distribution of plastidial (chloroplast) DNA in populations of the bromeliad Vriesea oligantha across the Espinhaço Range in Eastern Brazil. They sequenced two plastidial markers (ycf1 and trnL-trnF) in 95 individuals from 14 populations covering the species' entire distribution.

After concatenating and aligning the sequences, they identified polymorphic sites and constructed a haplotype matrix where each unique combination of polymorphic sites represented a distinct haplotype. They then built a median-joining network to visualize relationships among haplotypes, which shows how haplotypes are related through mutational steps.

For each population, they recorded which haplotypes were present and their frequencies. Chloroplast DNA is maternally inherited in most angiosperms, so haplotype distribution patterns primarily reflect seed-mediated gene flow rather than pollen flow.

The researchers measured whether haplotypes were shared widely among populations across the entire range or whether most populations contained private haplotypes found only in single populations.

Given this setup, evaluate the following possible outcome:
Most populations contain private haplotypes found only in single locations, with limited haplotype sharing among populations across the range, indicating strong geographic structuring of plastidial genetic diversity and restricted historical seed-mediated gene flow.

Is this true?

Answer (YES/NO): YES